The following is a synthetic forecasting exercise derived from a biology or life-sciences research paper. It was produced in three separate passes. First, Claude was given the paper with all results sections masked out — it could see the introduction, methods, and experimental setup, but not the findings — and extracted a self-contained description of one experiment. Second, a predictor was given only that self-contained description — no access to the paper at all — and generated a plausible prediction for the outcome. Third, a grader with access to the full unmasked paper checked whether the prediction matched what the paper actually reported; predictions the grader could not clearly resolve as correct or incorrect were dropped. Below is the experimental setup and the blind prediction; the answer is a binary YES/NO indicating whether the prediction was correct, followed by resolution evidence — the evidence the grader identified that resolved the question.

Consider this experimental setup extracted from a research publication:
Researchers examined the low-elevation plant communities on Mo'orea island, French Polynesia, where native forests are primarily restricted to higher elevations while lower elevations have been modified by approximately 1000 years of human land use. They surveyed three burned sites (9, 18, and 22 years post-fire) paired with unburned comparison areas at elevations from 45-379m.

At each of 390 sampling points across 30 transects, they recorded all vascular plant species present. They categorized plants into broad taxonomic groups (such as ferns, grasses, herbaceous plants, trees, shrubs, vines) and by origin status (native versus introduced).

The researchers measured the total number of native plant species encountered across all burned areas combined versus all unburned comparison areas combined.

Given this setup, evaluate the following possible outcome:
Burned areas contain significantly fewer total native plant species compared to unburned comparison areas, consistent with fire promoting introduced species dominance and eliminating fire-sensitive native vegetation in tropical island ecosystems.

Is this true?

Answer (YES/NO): NO